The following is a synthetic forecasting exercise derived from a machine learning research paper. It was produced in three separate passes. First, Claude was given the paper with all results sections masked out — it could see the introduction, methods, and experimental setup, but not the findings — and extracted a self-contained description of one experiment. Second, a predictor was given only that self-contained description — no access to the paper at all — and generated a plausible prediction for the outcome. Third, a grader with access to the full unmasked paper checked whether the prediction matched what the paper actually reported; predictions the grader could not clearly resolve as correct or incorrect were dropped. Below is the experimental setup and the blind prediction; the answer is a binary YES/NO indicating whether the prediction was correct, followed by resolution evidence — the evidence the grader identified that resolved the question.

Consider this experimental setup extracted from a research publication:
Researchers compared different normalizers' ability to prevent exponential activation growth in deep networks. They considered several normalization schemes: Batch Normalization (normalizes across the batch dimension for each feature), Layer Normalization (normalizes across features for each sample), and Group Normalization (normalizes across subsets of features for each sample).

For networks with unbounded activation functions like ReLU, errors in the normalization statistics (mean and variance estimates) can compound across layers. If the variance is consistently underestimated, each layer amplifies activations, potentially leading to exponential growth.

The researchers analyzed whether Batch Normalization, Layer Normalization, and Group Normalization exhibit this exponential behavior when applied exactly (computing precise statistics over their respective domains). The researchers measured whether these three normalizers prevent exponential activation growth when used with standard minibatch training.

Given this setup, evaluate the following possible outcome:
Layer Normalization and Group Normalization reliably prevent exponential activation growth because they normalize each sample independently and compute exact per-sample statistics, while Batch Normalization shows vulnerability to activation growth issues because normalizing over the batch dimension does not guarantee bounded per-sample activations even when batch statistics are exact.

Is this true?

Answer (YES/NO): NO